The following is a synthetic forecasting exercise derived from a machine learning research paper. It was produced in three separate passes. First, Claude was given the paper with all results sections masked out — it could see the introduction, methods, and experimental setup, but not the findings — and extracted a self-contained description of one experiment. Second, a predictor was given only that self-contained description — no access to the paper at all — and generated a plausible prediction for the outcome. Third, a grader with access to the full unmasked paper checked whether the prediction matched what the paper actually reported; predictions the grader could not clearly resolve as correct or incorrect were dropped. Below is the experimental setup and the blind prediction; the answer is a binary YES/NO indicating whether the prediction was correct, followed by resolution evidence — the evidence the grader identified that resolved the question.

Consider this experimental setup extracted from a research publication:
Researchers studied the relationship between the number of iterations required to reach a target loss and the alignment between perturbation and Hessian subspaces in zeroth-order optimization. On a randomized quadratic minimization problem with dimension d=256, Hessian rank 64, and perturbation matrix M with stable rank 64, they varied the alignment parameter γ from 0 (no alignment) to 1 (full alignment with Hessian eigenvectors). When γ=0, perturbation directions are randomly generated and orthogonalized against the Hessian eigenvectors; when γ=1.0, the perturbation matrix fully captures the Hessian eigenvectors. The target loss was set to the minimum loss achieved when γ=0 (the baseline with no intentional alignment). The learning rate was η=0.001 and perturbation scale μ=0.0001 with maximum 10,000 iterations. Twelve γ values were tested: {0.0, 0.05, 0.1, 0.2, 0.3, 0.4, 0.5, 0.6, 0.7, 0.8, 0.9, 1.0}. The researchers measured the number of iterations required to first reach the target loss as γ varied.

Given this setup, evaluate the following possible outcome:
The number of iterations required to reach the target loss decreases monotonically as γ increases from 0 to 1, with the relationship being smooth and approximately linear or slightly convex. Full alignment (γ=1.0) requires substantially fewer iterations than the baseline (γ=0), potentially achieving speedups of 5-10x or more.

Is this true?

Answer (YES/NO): NO